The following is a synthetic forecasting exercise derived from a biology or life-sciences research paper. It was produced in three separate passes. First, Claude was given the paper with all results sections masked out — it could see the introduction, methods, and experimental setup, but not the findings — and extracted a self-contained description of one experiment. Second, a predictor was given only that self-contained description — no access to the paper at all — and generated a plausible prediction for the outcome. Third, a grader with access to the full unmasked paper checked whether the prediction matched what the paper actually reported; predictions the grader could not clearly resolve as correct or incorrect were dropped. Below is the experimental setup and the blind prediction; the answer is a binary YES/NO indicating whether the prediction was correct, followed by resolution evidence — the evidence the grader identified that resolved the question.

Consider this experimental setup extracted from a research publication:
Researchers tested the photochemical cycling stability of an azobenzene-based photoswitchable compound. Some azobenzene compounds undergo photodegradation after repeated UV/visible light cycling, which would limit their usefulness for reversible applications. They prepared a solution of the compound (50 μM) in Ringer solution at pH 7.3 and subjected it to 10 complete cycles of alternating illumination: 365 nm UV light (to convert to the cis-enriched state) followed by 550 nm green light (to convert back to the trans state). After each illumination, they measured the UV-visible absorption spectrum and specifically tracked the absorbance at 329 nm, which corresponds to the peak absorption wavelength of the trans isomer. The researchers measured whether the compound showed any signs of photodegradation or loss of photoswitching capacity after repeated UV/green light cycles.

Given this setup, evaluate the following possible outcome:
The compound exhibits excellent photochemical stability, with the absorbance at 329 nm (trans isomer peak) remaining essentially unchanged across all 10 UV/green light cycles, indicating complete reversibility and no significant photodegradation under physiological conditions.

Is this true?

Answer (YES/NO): YES